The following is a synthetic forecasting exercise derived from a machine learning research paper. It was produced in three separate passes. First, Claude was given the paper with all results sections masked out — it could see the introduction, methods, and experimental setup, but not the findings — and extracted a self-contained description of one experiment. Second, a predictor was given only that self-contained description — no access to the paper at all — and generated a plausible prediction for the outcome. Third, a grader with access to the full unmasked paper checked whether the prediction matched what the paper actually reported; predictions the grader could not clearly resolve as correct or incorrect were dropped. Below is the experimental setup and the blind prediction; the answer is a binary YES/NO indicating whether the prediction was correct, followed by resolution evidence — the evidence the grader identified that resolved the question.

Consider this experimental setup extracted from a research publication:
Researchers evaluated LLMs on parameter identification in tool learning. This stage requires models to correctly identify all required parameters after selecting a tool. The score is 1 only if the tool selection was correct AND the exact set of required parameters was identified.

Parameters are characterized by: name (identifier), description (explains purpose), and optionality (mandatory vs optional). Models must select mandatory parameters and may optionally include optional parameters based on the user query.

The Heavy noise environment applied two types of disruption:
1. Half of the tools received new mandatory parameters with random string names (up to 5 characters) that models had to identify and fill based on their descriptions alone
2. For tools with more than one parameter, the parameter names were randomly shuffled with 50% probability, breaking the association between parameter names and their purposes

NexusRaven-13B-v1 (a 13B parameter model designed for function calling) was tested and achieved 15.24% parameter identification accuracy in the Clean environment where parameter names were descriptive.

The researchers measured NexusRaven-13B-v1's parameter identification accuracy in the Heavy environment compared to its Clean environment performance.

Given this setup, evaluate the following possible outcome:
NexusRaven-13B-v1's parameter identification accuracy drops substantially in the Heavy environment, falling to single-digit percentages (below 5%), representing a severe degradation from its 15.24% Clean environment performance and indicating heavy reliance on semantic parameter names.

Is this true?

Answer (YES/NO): NO